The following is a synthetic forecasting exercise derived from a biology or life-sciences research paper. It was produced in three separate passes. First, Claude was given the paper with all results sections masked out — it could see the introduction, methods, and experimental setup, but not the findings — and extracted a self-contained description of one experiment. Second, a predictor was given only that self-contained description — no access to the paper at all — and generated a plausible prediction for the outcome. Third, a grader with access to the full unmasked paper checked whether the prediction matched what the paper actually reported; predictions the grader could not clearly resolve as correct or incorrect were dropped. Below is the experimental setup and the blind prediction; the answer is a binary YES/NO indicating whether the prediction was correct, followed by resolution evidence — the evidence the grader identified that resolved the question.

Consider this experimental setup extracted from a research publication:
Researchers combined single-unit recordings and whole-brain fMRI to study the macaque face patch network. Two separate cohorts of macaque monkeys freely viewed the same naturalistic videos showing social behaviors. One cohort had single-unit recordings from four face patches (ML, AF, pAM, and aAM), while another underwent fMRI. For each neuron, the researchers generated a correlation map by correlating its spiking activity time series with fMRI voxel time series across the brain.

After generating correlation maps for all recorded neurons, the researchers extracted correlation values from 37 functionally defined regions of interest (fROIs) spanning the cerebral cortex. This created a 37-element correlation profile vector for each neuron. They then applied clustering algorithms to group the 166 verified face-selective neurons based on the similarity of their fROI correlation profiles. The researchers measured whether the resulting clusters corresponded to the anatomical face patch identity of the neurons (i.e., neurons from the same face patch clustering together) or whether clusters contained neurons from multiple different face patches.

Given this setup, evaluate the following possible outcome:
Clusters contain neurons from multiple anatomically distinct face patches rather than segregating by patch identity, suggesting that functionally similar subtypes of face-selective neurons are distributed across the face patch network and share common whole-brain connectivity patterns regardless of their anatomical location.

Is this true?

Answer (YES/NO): YES